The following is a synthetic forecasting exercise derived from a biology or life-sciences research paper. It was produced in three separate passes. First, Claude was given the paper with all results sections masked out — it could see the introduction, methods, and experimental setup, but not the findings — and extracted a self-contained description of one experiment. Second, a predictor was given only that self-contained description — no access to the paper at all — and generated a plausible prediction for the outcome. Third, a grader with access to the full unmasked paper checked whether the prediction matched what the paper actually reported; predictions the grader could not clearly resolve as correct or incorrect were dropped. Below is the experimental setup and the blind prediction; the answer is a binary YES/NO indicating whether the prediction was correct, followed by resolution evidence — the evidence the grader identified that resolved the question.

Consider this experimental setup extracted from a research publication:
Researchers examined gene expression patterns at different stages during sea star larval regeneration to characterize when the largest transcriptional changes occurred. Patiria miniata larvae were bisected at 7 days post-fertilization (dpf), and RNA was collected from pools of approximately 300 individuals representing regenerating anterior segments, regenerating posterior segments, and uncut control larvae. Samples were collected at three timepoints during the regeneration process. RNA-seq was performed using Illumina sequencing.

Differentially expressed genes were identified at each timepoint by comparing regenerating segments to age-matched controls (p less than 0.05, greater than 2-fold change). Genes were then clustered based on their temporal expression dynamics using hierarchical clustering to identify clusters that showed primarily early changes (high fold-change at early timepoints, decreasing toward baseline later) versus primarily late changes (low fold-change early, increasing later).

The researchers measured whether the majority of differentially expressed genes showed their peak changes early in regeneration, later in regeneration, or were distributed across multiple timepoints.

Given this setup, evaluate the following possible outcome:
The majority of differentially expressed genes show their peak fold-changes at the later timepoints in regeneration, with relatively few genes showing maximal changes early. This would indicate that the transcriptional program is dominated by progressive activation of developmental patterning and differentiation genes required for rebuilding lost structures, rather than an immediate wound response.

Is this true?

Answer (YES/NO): NO